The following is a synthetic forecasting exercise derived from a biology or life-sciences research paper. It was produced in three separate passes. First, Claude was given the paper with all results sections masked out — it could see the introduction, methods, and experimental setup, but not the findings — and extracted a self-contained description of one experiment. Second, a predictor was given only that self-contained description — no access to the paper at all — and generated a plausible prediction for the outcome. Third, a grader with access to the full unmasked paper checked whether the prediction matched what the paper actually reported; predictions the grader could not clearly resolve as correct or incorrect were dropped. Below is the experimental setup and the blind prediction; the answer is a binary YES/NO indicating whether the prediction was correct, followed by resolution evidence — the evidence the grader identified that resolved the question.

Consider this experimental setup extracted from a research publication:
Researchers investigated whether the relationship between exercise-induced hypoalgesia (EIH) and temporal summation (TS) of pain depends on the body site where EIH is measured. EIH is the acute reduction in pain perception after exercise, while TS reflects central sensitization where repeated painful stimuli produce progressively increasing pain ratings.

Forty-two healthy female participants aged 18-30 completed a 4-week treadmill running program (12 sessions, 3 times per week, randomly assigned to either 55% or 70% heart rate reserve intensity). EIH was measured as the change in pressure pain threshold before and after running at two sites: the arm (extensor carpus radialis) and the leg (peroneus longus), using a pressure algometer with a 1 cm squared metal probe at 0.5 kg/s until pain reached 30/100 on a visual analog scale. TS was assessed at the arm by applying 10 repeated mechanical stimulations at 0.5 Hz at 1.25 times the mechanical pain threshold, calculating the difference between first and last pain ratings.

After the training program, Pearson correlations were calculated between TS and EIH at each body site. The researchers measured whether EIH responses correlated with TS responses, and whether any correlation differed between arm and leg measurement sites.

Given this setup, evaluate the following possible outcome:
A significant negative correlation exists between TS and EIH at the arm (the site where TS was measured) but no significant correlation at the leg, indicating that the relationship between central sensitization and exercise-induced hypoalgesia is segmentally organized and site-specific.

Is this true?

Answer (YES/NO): NO